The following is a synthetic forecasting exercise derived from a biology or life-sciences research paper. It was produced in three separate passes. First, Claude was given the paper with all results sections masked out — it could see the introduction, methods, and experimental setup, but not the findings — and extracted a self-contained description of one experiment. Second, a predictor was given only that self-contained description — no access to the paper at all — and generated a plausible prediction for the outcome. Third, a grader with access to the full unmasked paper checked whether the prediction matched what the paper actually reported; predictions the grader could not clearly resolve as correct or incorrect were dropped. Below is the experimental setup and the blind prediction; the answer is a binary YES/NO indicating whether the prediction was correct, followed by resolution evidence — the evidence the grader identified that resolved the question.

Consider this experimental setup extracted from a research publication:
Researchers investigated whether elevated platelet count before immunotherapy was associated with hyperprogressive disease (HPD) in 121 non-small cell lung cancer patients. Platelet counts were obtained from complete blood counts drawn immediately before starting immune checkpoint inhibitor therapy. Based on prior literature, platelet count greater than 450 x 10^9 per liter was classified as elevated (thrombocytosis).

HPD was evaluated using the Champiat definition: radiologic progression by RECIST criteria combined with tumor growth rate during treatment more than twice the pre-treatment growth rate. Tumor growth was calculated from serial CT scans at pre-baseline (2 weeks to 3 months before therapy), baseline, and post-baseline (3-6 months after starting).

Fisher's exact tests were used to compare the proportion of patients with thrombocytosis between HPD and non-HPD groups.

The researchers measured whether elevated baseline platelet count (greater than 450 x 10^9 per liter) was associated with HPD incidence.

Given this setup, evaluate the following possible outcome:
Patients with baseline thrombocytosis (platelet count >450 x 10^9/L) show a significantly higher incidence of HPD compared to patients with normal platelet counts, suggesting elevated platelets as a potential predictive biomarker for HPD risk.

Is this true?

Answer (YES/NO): NO